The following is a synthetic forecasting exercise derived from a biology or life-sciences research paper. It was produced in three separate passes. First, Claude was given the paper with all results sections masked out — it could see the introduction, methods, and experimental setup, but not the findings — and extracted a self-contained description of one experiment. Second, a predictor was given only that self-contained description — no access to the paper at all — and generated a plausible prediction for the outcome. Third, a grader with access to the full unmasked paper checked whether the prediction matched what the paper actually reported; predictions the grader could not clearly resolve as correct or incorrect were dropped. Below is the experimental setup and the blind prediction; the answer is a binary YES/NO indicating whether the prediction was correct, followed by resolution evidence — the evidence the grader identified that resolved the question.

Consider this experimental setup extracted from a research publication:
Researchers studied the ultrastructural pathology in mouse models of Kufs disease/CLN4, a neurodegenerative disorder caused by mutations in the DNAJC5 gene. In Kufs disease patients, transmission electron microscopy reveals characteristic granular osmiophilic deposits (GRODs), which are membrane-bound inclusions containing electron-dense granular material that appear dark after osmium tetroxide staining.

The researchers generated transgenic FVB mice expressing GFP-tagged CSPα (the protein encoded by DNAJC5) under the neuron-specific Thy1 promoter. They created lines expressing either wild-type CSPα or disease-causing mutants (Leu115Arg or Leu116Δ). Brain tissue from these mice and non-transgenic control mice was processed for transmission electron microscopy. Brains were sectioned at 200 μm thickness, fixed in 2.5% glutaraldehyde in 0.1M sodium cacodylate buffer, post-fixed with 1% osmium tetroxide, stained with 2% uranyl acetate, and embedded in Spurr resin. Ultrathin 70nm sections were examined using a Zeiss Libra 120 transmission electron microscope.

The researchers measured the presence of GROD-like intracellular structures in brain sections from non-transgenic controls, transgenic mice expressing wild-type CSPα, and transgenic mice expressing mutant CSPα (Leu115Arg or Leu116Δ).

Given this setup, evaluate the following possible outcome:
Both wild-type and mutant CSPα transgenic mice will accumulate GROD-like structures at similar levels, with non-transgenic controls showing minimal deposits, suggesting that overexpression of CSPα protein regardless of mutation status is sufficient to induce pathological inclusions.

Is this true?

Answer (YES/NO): NO